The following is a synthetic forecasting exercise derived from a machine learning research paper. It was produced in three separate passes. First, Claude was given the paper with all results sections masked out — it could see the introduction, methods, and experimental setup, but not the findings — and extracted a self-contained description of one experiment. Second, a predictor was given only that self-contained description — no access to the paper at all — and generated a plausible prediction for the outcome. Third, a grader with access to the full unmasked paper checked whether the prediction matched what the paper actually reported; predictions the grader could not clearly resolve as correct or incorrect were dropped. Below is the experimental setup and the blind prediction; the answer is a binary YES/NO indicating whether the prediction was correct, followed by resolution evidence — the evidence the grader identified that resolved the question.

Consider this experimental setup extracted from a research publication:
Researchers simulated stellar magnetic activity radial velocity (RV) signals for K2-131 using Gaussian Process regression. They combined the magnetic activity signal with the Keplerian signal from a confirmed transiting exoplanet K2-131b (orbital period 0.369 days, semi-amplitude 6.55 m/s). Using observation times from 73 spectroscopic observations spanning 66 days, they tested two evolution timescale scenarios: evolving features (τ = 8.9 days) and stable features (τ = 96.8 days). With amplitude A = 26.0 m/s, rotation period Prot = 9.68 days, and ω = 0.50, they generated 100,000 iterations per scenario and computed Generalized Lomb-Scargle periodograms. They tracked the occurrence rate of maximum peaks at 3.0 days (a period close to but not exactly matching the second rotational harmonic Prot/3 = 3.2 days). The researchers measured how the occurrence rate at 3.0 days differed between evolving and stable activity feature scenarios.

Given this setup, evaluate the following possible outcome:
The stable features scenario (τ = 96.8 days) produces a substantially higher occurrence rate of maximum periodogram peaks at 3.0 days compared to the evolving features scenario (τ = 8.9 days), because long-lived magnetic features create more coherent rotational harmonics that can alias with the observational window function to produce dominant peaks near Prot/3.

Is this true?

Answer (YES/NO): NO